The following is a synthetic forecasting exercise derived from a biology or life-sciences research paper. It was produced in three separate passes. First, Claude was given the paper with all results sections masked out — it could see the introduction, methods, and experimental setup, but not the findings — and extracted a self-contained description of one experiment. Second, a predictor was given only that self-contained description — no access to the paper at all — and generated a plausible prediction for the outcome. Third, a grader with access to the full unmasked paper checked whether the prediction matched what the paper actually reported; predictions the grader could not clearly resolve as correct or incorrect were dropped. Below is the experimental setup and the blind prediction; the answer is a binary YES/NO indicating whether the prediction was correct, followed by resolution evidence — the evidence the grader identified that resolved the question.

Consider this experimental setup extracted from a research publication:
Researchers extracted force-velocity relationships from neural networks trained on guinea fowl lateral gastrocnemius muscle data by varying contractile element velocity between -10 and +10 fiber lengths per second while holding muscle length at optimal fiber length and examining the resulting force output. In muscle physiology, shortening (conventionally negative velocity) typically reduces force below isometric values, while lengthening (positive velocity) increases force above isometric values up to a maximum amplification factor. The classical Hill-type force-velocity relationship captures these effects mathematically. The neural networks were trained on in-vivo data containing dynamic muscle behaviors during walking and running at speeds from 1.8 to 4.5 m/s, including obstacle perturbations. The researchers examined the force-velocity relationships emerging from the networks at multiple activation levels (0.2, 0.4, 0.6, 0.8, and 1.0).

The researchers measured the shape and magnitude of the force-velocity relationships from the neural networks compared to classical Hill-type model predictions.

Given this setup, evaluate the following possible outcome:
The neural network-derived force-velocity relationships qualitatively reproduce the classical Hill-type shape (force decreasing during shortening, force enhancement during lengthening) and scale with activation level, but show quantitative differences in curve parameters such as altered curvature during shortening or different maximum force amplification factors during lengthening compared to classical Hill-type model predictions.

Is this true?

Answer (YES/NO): NO